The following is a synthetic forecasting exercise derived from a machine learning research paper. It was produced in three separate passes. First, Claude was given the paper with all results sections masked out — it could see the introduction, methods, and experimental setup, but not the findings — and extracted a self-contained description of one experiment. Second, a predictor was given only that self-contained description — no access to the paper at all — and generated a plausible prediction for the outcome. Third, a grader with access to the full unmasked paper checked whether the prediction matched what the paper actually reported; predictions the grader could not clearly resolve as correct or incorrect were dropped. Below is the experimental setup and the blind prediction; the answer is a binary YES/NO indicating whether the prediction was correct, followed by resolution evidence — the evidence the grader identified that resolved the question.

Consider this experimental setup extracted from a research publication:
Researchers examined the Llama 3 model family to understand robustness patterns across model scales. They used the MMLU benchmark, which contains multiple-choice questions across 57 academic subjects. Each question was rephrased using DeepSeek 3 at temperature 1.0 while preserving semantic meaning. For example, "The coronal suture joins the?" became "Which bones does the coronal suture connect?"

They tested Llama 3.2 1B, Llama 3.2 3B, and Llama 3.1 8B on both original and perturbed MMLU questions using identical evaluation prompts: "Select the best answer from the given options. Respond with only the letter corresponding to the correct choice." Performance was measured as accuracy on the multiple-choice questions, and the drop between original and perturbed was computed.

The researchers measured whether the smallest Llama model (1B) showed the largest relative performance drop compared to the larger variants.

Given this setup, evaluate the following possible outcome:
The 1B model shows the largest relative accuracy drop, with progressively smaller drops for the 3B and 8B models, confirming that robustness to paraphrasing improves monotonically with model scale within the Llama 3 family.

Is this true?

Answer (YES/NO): NO